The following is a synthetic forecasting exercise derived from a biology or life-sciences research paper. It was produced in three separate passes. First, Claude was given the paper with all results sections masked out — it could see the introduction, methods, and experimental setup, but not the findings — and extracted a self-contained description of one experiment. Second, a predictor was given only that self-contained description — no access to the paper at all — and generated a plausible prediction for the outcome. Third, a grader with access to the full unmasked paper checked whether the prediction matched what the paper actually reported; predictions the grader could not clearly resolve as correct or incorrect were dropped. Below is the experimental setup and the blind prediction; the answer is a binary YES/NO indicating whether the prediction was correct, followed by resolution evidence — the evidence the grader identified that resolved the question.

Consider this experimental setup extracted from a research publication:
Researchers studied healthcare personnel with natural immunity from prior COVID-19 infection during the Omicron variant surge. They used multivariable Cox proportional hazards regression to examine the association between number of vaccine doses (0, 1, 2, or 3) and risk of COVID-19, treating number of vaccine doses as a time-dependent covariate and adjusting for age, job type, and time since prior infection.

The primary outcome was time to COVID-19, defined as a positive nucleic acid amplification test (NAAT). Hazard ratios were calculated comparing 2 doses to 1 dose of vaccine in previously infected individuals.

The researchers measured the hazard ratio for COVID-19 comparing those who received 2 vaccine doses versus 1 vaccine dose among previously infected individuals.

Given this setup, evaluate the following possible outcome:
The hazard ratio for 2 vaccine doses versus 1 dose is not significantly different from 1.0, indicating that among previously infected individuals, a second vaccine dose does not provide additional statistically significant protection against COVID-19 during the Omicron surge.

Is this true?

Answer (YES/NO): NO